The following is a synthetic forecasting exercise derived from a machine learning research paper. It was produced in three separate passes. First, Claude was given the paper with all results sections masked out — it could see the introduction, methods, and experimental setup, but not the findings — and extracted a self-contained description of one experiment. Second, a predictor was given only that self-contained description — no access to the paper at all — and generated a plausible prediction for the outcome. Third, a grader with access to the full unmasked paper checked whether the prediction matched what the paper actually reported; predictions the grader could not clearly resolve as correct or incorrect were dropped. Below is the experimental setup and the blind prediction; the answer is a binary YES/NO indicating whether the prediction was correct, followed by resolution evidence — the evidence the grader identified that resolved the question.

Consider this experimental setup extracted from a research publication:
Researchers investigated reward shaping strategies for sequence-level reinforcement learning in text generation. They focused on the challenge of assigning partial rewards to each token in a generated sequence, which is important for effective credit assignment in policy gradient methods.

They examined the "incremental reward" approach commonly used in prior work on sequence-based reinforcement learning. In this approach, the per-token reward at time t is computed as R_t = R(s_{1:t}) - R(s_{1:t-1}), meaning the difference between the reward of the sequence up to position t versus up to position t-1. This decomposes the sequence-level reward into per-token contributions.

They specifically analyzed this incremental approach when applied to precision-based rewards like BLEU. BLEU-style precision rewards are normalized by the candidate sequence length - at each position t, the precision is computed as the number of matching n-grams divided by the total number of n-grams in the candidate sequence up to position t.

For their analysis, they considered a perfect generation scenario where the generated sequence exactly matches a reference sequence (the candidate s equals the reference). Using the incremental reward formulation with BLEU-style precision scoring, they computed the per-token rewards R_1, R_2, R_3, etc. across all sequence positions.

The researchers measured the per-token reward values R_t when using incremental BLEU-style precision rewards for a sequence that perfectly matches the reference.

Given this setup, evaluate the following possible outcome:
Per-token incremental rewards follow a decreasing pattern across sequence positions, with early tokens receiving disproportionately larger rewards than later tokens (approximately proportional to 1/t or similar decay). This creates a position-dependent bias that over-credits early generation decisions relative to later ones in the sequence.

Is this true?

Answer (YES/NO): NO